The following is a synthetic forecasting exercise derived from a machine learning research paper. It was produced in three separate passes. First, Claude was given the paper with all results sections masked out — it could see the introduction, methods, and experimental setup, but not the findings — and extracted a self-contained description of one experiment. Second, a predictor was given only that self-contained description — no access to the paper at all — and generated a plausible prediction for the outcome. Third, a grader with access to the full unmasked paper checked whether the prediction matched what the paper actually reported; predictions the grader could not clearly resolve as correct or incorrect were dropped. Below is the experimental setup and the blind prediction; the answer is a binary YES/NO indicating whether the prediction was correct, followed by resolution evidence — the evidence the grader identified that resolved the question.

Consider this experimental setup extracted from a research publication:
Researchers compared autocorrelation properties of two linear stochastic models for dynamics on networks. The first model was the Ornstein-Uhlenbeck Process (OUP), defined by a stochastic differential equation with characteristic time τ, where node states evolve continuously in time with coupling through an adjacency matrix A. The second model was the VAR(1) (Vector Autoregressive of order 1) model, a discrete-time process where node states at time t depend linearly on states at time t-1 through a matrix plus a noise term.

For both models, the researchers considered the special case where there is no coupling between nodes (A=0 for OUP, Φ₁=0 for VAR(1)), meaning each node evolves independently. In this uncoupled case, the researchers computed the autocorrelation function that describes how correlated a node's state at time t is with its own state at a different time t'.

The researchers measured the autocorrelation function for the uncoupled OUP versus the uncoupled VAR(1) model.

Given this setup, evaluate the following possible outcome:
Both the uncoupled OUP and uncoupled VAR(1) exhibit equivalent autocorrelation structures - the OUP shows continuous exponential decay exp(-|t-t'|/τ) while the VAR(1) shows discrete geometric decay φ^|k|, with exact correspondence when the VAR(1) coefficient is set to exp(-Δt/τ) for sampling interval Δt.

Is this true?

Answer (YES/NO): NO